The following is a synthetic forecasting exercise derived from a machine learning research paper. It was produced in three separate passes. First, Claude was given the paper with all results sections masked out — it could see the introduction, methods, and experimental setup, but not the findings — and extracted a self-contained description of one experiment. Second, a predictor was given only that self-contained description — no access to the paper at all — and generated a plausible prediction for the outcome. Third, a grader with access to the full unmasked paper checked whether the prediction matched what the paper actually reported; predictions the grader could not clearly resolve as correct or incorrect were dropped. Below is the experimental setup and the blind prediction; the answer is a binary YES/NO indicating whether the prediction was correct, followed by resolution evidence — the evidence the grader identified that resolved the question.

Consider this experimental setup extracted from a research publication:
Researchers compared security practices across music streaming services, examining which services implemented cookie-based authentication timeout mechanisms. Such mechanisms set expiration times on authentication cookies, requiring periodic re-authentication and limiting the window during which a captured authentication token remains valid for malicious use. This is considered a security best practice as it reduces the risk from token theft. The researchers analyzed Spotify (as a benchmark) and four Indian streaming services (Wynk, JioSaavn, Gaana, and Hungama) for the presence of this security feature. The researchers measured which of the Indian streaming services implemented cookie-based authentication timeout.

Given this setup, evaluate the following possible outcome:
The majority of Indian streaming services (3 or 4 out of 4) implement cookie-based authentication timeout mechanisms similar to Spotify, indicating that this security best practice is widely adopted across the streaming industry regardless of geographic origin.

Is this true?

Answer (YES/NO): NO